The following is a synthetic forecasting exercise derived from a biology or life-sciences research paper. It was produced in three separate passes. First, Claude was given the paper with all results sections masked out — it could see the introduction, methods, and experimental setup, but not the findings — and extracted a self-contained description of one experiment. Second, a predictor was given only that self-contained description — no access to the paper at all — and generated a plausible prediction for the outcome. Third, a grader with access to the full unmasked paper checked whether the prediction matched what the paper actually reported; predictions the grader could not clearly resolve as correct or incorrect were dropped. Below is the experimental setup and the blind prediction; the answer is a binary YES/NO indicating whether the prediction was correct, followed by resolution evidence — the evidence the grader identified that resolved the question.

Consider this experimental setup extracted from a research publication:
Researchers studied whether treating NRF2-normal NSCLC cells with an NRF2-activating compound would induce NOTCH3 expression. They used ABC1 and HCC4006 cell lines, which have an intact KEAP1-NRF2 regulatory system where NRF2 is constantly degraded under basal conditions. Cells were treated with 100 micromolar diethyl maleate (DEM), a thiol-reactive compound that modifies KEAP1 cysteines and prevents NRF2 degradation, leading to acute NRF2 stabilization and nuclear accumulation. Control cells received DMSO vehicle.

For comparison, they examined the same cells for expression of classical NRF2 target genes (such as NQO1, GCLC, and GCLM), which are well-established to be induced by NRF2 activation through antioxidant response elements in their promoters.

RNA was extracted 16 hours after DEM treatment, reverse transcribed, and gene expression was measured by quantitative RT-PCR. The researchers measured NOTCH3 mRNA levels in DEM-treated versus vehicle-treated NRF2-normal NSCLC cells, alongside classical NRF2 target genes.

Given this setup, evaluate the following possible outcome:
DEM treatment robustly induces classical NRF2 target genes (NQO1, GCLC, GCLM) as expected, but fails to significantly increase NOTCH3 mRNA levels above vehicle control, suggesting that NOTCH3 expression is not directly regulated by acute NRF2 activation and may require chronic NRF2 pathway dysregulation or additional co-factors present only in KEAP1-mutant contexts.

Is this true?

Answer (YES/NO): YES